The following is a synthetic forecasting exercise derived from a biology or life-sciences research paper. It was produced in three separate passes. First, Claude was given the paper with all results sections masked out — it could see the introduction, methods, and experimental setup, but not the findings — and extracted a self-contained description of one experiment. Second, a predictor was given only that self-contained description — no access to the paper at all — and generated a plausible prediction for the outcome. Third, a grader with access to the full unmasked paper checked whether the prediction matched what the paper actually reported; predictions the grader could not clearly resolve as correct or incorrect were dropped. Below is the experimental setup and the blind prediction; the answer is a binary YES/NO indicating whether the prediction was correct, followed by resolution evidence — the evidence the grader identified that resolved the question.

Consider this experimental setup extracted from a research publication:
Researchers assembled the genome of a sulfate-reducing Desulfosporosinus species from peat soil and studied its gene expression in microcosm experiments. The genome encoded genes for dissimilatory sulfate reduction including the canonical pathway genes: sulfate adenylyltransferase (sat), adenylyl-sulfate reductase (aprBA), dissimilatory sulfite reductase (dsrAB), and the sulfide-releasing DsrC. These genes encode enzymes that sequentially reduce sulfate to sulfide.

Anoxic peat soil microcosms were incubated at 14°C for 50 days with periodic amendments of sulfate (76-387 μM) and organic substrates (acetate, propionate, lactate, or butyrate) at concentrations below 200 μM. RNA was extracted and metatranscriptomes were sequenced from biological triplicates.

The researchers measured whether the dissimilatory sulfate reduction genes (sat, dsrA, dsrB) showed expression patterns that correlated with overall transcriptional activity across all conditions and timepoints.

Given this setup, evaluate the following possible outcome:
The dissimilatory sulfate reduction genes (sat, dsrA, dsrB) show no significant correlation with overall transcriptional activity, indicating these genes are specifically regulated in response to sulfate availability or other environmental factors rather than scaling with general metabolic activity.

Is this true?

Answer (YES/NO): NO